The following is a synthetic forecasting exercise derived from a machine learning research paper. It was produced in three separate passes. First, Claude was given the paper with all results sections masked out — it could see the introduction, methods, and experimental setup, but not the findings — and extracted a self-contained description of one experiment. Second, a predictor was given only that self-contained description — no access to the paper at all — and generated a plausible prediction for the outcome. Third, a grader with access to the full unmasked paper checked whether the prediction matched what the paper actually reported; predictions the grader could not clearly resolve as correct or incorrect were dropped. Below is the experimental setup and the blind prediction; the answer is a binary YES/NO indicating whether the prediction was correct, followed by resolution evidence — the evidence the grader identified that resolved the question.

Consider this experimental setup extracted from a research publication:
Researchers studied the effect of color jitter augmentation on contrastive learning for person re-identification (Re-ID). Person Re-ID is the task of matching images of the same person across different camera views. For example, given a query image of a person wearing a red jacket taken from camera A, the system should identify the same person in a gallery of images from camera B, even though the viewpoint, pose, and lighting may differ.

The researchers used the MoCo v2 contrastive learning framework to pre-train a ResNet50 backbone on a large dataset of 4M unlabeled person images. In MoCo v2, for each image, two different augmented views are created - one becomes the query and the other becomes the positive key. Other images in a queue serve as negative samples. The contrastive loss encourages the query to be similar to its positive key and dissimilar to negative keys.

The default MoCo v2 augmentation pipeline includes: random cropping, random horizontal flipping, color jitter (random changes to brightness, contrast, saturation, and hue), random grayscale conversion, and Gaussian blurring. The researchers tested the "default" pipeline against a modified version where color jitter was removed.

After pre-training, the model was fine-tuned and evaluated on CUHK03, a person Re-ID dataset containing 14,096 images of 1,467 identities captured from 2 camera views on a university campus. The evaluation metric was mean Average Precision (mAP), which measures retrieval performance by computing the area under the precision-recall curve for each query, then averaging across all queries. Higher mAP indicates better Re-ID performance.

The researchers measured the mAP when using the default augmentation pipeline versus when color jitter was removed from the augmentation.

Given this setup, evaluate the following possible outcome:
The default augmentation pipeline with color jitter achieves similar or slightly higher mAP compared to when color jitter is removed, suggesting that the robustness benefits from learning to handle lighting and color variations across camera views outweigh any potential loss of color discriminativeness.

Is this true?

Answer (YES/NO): NO